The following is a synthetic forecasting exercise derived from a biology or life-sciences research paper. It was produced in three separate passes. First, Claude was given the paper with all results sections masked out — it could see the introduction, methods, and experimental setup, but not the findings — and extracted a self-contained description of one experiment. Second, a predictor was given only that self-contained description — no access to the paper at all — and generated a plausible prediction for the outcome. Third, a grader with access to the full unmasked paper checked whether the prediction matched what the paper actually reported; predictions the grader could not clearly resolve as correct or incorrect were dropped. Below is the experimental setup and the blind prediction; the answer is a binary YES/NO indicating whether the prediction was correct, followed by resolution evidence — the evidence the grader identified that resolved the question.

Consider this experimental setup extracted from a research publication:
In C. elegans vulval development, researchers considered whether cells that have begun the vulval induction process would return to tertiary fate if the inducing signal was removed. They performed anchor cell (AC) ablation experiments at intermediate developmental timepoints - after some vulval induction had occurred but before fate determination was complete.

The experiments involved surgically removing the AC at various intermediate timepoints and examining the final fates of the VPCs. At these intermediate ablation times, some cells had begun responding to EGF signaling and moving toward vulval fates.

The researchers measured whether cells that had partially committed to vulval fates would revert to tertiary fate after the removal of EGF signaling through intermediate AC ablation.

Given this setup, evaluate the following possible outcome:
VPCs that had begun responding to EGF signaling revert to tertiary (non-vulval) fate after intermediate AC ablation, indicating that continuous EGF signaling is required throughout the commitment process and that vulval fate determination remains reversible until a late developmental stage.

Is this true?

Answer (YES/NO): NO